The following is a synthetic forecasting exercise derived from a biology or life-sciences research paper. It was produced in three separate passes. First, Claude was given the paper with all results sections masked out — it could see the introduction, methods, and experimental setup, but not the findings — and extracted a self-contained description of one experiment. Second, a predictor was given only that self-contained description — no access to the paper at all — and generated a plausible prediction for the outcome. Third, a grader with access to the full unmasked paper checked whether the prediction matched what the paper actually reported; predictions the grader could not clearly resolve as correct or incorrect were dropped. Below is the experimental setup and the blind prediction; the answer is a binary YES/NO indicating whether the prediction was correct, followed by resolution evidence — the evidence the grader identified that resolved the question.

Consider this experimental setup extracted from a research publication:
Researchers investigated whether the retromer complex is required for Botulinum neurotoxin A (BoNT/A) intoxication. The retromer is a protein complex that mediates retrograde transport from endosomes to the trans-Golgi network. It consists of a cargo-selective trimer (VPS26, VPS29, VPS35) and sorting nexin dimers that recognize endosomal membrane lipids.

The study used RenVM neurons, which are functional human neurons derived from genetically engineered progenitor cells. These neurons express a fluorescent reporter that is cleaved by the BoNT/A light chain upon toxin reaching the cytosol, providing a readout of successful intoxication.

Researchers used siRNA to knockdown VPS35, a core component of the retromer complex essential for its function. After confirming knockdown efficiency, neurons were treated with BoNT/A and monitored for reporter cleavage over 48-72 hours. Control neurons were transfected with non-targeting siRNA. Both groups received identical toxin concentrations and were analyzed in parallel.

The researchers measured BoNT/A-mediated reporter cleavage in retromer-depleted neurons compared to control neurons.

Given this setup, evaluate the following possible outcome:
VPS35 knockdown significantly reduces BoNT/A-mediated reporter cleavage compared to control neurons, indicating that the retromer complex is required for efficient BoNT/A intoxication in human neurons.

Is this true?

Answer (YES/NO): YES